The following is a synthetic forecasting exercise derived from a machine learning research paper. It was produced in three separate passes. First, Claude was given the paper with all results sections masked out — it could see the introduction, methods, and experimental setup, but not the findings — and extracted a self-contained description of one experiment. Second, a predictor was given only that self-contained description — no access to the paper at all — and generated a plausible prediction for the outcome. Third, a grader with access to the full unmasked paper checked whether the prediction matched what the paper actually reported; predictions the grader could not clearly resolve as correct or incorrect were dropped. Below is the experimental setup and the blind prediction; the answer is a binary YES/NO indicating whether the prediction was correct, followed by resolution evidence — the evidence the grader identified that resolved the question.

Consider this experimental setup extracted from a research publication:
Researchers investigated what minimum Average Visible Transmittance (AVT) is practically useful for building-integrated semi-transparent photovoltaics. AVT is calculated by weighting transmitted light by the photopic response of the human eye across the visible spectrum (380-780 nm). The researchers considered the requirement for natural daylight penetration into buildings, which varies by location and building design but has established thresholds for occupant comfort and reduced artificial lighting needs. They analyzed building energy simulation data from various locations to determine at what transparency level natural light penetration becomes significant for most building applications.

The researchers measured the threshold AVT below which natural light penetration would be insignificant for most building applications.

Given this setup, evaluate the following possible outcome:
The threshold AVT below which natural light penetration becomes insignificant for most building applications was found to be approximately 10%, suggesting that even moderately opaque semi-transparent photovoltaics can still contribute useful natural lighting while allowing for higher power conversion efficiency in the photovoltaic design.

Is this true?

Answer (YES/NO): NO